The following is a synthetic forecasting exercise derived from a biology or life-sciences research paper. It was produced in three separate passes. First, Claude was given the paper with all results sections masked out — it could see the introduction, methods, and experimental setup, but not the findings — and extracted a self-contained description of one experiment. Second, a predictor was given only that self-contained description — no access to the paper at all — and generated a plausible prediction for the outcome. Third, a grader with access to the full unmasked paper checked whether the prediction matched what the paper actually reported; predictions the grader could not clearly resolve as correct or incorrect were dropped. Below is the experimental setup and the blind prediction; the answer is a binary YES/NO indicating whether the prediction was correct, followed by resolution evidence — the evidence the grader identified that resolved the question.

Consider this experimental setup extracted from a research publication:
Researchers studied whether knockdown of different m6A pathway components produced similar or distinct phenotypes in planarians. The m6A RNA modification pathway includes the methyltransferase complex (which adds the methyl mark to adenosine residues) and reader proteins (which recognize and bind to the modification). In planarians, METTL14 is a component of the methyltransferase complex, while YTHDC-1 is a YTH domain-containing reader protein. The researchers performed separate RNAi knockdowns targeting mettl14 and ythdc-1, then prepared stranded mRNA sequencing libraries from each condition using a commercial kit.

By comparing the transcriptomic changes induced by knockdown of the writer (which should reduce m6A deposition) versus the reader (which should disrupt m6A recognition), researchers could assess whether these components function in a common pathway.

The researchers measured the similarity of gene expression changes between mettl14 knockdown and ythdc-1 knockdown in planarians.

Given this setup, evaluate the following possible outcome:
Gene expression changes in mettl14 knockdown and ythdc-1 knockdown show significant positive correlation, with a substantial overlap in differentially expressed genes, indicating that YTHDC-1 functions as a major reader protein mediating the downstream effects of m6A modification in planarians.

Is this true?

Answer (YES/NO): YES